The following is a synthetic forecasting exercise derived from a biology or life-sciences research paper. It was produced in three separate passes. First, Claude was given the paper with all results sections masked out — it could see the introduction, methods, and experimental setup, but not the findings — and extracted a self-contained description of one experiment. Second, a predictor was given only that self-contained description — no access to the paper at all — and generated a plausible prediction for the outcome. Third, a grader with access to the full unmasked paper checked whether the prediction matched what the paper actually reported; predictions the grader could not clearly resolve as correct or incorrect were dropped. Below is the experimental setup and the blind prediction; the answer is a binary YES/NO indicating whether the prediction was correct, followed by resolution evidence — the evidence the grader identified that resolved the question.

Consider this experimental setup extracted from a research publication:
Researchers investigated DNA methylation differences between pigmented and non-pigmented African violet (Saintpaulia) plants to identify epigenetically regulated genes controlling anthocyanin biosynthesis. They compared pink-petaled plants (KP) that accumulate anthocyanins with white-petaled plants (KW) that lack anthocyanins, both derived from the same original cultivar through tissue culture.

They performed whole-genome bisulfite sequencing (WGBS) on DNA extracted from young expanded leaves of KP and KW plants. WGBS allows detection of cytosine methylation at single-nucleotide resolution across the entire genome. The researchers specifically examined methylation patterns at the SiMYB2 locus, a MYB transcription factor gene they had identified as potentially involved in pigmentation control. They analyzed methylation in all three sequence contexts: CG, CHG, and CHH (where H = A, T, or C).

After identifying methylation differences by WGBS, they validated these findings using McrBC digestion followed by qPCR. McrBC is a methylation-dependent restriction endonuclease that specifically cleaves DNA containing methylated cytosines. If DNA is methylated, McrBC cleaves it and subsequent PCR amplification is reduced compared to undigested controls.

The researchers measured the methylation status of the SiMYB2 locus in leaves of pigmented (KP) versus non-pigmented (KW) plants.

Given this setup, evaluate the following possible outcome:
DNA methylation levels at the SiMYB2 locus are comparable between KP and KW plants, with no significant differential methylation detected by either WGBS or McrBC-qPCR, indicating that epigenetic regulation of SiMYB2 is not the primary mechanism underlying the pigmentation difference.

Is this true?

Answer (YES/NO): NO